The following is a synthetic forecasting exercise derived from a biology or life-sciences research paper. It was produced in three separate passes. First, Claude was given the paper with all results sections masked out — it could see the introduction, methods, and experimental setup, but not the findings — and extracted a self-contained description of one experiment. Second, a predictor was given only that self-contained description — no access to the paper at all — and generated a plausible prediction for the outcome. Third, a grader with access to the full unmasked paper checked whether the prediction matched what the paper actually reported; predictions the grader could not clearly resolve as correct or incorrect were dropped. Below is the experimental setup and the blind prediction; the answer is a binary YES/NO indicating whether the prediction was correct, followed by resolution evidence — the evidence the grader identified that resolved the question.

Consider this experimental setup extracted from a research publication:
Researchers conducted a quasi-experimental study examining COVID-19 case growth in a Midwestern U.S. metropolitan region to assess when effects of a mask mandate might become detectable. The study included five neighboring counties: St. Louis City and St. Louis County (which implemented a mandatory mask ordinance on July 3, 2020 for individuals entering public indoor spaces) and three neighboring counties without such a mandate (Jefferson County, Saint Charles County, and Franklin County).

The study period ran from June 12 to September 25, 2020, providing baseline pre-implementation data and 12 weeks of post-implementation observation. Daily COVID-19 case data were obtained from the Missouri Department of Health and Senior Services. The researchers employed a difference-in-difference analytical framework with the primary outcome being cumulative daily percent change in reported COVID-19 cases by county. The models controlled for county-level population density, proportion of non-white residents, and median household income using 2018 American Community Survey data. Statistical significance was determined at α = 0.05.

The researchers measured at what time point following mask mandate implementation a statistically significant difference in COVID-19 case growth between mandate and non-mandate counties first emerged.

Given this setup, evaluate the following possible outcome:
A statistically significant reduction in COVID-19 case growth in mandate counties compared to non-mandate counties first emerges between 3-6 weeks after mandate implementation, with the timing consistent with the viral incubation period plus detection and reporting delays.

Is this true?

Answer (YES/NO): YES